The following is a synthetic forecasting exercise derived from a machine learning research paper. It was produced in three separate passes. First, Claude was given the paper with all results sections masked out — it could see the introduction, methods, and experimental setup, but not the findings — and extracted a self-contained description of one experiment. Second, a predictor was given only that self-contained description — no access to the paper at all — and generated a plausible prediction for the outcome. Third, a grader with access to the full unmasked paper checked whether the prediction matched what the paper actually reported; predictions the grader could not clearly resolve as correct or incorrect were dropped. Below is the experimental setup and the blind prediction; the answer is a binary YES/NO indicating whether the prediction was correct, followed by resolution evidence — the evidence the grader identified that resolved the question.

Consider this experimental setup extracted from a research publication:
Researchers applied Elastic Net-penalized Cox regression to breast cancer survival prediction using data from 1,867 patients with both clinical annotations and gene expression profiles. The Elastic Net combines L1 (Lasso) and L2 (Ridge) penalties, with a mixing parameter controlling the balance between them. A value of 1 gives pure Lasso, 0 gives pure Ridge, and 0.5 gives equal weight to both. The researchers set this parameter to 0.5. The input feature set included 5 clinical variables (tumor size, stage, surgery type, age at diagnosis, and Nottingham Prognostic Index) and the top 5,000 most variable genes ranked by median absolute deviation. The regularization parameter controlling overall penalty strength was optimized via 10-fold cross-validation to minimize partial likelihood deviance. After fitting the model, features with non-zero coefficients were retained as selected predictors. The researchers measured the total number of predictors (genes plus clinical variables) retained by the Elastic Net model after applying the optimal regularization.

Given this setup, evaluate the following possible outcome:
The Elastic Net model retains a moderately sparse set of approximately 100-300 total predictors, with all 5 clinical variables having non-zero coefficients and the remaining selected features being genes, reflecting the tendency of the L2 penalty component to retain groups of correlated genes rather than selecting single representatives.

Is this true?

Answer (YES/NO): NO